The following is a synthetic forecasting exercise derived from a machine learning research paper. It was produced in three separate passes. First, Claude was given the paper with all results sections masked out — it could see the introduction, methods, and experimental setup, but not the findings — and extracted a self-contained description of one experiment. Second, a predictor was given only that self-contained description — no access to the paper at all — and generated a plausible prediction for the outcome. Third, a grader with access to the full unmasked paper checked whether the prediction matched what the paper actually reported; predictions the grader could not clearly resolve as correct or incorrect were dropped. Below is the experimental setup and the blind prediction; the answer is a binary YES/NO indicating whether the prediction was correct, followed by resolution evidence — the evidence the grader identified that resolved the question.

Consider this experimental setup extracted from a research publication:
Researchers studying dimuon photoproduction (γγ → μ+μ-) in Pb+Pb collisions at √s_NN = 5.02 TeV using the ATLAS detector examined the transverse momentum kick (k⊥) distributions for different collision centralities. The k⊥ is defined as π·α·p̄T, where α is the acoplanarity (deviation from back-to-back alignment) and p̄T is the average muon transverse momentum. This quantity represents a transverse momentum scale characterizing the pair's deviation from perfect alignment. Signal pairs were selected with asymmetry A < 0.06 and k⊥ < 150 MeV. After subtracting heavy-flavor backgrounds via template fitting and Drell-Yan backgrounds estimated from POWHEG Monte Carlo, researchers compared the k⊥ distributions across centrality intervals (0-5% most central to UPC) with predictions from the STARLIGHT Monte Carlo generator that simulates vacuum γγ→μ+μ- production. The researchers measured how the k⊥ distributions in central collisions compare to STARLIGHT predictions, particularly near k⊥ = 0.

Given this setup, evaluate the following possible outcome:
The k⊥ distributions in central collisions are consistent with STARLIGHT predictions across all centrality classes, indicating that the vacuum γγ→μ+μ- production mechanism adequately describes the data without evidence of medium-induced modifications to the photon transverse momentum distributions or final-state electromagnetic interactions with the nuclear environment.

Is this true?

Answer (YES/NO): NO